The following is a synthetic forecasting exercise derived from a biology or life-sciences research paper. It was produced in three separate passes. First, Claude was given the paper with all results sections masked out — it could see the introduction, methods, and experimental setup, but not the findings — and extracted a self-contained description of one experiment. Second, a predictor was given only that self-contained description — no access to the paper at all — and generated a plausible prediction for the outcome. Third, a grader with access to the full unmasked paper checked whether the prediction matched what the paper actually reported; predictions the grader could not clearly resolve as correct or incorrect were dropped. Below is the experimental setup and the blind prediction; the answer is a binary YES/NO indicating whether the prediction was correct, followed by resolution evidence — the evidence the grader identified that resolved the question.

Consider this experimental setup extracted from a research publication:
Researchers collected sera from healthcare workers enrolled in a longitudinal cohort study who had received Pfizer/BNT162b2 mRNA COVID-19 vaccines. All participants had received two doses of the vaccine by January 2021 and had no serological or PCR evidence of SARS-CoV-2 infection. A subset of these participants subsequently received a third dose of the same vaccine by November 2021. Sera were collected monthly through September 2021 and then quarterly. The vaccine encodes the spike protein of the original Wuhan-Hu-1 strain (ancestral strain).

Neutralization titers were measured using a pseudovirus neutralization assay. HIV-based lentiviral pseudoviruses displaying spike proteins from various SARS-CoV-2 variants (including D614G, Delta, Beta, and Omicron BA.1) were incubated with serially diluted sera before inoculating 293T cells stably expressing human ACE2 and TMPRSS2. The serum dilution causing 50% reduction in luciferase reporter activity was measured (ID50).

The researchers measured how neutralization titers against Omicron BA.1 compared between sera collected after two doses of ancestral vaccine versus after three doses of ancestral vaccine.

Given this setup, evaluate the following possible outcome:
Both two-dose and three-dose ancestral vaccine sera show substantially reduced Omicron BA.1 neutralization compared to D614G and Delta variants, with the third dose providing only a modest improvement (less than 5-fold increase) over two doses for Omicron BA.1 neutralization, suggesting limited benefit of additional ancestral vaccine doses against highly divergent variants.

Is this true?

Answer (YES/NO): NO